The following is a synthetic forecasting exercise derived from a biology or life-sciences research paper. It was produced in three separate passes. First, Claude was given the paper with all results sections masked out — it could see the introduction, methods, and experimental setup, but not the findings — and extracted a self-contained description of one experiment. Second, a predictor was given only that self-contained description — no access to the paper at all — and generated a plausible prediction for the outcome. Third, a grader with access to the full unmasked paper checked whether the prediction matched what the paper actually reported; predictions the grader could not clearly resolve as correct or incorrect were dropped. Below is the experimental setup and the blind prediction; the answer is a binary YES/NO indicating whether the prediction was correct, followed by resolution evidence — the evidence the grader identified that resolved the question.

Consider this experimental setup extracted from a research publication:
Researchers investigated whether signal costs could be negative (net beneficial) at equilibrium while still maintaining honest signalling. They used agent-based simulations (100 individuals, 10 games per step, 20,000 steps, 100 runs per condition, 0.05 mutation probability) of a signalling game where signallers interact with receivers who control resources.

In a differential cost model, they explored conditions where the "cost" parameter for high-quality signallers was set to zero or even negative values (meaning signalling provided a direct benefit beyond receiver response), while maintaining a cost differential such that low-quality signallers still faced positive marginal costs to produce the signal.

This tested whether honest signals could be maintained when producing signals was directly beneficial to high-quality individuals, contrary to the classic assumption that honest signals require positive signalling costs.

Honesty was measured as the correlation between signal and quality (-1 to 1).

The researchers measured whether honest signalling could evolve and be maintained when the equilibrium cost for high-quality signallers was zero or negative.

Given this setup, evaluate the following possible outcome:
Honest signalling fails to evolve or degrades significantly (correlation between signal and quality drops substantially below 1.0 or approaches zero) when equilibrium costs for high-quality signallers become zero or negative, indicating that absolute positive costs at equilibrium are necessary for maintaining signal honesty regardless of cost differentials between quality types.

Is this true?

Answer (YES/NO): NO